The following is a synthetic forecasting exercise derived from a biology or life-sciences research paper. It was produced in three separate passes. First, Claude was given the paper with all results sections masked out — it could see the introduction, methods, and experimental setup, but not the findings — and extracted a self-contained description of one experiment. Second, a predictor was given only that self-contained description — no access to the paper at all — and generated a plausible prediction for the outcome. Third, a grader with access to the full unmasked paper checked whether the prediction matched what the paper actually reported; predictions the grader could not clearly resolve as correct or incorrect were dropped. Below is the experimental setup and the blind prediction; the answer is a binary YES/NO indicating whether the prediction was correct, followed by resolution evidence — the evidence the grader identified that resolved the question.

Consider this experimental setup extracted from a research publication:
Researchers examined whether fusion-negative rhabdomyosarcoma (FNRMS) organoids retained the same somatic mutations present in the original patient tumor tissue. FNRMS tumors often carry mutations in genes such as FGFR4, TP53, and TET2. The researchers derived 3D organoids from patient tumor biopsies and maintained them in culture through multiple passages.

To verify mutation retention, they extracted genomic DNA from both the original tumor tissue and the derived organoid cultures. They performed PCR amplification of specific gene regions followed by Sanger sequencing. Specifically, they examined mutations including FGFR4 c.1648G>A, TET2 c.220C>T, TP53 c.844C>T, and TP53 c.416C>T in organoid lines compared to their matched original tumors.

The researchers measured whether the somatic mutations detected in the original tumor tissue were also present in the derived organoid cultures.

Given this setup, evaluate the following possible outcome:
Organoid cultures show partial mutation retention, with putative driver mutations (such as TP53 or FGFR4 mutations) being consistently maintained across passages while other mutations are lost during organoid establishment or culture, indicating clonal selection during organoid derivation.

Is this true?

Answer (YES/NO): NO